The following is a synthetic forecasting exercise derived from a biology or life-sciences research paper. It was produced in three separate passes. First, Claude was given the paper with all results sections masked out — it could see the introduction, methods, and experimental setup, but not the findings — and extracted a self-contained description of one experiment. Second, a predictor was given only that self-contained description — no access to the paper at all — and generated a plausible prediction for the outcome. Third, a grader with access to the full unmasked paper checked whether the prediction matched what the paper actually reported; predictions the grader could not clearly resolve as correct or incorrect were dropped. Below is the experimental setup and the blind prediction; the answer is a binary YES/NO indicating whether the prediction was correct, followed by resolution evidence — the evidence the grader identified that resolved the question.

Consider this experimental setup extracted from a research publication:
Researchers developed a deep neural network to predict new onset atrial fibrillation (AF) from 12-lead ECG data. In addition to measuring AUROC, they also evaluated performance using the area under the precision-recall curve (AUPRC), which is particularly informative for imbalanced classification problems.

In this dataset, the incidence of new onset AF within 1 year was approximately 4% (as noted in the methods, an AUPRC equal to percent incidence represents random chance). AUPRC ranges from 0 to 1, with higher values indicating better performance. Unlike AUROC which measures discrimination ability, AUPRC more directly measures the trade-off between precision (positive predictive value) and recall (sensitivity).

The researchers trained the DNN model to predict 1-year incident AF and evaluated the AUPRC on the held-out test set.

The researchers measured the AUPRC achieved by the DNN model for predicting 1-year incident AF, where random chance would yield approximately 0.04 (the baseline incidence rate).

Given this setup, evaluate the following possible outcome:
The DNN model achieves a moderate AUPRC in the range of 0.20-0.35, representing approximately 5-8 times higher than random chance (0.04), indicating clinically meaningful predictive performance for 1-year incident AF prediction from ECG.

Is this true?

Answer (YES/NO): YES